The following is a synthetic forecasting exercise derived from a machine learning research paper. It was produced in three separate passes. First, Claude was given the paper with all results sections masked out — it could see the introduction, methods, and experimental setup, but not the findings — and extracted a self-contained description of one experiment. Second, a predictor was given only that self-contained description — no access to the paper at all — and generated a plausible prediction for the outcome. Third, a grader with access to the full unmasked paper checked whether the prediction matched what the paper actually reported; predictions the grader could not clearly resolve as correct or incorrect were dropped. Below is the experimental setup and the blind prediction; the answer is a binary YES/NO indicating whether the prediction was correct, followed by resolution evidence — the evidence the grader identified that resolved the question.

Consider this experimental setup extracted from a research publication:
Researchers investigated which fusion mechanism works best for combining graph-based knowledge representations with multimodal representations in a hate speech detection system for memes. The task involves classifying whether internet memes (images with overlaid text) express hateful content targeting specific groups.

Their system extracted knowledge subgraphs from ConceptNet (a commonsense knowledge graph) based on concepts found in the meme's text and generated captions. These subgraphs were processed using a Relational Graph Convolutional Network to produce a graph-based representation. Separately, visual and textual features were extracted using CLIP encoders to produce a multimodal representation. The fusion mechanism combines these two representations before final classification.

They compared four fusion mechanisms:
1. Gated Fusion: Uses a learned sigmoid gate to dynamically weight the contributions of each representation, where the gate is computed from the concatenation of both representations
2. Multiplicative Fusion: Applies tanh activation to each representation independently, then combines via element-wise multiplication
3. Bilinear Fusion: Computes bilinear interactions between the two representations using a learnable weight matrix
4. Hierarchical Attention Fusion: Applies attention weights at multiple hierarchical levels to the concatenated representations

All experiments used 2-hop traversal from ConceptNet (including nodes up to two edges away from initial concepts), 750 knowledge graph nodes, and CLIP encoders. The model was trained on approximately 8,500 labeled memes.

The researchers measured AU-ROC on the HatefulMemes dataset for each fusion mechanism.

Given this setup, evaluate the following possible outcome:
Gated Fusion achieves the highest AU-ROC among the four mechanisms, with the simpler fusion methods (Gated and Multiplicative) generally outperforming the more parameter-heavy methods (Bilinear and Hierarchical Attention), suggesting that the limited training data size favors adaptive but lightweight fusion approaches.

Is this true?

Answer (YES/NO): NO